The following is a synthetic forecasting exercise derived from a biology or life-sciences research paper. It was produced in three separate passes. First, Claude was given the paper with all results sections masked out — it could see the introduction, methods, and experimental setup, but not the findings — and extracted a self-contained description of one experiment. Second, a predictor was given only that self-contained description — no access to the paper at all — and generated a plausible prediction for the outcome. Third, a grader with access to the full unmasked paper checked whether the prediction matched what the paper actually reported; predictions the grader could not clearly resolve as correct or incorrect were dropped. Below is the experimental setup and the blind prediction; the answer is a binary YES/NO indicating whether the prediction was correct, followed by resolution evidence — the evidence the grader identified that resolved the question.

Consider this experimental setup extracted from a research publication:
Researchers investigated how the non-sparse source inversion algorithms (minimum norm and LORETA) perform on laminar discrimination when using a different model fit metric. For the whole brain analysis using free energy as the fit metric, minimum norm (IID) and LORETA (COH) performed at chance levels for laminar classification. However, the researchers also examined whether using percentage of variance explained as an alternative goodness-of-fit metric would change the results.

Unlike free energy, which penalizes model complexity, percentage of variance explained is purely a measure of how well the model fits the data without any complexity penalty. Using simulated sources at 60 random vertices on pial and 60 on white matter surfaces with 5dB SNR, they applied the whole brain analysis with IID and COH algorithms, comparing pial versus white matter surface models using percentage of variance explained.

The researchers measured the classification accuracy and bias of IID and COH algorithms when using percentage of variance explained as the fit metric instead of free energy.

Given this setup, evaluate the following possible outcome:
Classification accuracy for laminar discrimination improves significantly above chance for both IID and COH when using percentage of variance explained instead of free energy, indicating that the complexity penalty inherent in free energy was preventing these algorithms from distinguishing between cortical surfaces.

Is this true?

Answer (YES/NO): NO